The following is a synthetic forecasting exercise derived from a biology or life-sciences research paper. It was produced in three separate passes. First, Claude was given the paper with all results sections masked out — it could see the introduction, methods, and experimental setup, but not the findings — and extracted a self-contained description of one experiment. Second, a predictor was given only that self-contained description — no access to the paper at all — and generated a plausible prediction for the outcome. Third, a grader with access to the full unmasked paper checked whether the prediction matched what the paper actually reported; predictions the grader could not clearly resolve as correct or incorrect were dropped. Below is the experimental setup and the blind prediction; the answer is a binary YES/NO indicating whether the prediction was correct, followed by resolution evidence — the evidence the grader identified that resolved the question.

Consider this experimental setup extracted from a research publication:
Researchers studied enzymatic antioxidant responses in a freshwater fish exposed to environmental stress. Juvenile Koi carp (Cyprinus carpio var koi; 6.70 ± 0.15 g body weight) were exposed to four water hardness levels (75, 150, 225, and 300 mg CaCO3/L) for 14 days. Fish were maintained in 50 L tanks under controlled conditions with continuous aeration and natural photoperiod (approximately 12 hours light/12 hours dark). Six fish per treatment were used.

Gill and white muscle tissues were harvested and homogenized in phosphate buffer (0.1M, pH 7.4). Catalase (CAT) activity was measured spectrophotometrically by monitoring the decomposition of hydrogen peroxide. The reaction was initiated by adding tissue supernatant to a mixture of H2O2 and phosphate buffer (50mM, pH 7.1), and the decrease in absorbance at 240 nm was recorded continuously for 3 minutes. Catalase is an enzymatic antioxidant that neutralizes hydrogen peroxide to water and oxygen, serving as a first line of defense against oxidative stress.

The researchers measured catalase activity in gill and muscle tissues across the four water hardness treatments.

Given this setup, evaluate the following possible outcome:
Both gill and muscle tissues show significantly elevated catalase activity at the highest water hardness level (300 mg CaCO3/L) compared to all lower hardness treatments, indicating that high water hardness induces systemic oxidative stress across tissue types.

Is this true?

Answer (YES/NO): NO